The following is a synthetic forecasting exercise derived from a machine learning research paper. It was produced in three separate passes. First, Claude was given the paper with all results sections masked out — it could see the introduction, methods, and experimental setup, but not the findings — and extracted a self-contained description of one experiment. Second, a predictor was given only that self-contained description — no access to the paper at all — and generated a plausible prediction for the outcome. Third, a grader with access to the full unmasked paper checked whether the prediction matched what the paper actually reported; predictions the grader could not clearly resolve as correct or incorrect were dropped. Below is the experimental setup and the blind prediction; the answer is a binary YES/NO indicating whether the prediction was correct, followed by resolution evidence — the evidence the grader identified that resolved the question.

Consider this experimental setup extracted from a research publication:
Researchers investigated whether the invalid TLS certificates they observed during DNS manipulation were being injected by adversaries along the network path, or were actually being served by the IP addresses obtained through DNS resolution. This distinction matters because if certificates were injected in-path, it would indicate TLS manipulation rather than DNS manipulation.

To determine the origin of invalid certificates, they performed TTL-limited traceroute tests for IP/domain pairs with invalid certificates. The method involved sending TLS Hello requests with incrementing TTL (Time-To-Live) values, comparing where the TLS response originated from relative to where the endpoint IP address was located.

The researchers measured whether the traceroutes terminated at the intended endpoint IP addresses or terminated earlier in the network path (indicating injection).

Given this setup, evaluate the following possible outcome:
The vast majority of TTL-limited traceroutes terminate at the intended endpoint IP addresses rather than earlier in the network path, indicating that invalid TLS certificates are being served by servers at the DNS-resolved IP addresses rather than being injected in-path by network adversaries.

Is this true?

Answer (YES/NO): YES